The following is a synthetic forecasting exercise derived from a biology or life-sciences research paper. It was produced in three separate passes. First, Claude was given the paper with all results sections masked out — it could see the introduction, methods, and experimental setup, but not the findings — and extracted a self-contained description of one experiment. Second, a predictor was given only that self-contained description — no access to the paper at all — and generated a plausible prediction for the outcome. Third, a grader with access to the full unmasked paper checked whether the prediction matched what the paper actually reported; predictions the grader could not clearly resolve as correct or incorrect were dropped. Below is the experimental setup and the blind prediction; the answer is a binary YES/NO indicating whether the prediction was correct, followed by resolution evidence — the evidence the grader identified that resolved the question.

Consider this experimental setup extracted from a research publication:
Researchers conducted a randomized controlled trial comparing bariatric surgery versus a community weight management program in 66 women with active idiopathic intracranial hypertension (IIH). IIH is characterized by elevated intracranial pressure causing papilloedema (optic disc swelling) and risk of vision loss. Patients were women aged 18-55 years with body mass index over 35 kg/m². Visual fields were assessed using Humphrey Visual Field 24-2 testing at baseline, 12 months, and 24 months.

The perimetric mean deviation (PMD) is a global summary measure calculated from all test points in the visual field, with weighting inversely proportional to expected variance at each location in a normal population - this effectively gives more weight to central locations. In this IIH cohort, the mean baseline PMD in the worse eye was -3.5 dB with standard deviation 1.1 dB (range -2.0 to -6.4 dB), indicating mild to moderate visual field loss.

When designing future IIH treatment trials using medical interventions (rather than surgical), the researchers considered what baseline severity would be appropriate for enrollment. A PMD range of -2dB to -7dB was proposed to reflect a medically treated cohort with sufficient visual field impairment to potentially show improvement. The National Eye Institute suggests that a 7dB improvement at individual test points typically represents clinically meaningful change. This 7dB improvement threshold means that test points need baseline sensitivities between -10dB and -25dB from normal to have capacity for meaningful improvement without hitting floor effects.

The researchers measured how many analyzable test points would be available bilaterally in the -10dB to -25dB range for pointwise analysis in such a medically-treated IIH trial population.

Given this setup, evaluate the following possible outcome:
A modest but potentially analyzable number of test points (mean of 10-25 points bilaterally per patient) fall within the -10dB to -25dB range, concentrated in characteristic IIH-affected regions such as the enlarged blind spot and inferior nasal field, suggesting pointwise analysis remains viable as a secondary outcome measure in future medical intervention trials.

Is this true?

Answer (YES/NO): NO